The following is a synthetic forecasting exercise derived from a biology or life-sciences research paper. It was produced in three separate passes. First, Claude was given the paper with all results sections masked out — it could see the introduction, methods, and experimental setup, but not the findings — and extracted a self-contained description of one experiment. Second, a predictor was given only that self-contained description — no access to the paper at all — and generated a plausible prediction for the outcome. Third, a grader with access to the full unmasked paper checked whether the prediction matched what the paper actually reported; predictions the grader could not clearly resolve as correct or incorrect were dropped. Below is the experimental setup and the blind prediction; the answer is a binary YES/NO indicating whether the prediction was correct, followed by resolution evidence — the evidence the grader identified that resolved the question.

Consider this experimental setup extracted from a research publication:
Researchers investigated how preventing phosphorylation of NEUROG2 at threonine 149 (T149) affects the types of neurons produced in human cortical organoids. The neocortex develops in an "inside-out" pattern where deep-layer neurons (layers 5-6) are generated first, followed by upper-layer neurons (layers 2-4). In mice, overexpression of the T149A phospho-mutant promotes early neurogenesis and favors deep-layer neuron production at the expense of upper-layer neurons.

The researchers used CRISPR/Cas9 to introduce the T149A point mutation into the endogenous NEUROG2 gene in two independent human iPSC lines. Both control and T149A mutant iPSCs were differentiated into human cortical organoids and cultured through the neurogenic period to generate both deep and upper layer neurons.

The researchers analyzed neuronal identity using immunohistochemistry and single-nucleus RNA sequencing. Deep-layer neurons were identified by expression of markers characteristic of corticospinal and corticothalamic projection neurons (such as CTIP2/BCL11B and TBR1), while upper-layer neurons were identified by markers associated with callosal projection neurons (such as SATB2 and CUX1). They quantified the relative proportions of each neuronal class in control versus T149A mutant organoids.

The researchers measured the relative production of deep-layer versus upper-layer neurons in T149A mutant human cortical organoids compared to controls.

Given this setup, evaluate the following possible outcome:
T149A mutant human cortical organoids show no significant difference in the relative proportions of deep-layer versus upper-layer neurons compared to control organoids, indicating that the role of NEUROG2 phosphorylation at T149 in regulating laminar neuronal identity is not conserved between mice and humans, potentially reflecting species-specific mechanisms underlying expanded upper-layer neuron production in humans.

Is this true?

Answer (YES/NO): NO